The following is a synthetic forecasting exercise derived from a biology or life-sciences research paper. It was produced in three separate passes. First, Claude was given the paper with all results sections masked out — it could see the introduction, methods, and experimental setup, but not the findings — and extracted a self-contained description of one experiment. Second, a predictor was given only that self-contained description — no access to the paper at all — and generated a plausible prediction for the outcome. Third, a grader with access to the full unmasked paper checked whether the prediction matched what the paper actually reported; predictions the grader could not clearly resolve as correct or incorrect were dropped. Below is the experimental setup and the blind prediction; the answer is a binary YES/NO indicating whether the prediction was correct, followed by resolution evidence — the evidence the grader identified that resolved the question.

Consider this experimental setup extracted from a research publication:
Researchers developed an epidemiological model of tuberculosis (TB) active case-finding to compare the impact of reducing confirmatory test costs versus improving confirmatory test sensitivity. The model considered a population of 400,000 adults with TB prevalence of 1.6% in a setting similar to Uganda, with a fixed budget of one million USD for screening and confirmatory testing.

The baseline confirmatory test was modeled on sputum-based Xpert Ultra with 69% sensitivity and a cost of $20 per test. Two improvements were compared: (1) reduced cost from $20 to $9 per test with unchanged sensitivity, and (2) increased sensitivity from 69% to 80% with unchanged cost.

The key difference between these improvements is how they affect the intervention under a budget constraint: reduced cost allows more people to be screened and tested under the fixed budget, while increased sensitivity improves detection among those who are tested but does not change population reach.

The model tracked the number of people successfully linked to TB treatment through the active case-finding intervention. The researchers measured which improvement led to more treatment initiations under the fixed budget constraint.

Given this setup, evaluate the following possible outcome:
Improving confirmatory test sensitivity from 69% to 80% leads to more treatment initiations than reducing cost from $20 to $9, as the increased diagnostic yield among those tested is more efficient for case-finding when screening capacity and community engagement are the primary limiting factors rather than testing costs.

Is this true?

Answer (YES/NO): YES